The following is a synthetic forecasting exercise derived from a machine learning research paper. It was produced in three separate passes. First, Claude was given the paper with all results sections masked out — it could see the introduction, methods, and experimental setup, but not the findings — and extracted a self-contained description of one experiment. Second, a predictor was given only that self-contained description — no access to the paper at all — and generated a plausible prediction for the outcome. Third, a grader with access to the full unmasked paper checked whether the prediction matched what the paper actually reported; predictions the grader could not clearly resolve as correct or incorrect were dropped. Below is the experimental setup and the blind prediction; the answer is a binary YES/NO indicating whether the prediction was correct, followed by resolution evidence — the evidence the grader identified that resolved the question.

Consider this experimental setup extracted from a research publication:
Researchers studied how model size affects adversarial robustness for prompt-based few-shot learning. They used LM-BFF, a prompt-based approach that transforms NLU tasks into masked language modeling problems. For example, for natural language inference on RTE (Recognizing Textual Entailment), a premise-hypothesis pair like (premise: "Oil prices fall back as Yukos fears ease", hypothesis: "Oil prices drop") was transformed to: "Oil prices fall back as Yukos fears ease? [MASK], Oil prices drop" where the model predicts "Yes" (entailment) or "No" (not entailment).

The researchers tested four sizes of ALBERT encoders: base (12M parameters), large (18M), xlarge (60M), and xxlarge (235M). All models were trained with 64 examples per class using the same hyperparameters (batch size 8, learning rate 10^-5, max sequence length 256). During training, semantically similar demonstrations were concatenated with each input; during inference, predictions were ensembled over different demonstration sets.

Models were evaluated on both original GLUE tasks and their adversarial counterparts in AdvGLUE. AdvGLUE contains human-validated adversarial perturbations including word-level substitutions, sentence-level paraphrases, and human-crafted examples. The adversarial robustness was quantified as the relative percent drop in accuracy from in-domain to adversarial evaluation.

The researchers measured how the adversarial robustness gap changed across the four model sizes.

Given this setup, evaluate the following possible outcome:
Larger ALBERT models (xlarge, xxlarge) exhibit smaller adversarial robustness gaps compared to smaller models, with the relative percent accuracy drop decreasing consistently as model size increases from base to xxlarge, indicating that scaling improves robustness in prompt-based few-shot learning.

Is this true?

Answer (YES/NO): NO